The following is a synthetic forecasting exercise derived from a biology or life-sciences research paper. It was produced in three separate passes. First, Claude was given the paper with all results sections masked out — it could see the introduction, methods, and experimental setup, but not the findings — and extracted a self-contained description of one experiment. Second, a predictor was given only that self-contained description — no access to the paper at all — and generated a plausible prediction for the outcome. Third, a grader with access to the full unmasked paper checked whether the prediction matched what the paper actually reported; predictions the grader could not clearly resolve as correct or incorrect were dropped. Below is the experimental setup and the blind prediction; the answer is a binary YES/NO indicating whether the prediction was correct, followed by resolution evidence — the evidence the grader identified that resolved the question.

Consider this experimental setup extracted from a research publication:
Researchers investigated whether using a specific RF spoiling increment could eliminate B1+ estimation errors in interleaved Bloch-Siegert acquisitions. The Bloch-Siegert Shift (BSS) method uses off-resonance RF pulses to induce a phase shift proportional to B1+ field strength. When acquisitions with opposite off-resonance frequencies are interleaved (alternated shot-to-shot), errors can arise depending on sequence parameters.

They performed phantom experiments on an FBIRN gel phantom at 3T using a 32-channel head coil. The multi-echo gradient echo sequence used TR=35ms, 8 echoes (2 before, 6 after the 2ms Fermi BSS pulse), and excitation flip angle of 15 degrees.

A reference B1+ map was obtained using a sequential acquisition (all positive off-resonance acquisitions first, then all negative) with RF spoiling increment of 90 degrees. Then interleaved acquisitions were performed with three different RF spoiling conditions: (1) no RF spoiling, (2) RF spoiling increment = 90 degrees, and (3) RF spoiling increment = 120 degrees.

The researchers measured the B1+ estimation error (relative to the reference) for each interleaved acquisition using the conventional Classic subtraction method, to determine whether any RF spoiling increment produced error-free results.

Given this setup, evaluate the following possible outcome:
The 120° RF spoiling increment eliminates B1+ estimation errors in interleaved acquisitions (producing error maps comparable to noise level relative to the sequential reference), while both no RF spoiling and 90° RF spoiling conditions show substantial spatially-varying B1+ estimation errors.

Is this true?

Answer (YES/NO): NO